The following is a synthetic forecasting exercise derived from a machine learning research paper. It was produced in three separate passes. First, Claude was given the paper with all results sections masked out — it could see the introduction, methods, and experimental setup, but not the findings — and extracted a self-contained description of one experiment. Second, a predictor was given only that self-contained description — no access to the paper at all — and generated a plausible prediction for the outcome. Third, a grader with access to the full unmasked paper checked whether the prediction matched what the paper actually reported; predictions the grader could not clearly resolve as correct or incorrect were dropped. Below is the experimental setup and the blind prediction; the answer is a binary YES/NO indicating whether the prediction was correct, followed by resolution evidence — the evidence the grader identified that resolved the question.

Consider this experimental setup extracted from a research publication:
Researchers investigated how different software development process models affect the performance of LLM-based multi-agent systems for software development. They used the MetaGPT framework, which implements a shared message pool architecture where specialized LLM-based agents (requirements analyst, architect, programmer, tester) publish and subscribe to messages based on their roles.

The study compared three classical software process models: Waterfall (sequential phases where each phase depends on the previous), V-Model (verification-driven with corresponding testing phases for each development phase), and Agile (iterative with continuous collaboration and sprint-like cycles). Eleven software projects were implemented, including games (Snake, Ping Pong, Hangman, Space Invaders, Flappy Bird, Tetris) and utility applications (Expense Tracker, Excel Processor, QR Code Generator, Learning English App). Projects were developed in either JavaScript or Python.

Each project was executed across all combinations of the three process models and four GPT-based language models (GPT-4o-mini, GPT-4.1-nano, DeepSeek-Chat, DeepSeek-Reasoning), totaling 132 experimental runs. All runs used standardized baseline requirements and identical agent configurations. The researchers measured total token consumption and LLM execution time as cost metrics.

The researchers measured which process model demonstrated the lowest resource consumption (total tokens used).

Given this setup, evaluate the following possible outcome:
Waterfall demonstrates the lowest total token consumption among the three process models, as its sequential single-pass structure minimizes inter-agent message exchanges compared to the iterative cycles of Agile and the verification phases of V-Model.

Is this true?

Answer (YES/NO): YES